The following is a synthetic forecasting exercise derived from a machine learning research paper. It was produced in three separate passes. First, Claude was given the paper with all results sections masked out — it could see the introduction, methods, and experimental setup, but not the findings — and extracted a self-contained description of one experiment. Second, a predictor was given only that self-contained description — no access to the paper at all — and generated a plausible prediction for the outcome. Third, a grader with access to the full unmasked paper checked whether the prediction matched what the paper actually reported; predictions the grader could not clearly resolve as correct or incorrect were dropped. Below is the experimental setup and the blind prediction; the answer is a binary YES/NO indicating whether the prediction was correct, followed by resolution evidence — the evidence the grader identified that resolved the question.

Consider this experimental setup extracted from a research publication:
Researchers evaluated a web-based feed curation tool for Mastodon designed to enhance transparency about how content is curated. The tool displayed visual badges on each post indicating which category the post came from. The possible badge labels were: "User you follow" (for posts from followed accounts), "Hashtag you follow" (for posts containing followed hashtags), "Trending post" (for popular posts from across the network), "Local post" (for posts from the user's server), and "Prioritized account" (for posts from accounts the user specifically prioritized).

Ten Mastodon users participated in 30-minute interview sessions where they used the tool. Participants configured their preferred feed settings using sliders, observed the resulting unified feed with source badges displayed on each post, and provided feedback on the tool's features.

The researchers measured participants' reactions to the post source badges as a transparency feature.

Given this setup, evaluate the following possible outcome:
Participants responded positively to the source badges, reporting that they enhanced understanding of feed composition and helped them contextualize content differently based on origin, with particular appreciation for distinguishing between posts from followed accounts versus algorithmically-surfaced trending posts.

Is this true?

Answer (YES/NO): NO